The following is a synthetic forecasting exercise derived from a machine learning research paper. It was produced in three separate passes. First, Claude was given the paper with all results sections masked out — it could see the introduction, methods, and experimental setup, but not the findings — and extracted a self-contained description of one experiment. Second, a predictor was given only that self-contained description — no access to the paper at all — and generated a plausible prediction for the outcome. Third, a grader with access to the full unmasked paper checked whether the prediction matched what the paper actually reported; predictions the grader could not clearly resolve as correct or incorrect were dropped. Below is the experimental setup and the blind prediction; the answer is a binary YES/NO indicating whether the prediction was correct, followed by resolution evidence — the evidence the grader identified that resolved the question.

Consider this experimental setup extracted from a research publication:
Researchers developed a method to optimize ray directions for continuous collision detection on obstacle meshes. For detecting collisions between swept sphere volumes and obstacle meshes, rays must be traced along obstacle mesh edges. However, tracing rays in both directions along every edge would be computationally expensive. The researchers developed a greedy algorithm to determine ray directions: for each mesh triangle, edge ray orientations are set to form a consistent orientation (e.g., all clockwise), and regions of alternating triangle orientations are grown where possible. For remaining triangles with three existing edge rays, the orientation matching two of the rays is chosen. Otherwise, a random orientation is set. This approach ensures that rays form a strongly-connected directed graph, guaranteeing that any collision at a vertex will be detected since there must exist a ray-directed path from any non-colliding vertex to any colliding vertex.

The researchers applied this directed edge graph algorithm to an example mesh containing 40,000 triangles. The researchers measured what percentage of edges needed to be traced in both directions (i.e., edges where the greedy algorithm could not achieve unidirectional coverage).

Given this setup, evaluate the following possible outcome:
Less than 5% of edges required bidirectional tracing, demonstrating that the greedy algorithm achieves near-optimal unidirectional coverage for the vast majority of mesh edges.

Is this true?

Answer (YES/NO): NO